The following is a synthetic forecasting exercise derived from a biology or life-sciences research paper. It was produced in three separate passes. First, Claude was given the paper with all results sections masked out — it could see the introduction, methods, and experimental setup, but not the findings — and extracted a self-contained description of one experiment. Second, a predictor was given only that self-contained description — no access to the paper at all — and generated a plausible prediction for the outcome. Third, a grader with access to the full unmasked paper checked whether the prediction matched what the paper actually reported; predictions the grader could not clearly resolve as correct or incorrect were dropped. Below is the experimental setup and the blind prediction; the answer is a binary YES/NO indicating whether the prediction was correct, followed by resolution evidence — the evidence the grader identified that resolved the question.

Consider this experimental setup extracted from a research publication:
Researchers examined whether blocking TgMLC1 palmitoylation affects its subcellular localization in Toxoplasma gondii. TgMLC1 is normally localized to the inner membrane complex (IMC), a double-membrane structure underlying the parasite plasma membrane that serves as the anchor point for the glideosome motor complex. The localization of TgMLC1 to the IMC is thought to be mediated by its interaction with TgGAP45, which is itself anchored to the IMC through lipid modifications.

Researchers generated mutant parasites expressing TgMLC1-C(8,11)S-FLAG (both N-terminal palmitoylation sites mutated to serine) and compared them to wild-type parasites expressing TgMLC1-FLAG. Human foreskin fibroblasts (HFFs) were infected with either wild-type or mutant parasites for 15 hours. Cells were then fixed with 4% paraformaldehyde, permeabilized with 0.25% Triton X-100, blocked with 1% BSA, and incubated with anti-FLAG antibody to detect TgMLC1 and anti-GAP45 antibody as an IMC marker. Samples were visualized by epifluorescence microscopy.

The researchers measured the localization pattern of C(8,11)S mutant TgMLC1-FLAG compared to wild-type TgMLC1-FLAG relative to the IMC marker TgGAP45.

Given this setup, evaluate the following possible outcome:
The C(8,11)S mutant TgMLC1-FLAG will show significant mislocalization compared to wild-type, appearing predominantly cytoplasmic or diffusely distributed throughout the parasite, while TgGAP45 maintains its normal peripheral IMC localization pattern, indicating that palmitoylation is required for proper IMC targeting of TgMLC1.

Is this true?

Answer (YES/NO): NO